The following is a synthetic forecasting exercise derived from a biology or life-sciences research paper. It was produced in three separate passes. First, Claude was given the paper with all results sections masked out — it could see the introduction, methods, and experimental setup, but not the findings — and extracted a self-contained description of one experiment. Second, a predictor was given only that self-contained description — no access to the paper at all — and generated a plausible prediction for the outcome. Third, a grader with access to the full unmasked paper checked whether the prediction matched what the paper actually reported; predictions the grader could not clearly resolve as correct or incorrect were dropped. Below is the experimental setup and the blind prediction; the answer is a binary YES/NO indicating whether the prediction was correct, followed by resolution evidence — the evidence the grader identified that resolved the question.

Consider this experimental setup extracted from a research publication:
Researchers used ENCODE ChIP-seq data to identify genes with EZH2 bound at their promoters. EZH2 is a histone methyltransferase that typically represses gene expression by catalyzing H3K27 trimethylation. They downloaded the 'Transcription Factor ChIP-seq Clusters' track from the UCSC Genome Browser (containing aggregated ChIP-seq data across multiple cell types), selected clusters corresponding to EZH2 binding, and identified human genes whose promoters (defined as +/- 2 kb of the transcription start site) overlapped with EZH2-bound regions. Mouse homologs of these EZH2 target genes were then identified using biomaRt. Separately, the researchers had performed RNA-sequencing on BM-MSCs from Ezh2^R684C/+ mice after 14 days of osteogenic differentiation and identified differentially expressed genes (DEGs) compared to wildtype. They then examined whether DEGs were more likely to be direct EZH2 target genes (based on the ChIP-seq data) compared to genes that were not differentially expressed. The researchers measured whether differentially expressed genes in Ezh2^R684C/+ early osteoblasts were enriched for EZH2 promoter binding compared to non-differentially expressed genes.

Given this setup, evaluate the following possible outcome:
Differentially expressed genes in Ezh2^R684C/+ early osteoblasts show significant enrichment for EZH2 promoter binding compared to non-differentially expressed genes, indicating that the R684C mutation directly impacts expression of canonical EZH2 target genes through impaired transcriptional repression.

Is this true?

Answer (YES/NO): NO